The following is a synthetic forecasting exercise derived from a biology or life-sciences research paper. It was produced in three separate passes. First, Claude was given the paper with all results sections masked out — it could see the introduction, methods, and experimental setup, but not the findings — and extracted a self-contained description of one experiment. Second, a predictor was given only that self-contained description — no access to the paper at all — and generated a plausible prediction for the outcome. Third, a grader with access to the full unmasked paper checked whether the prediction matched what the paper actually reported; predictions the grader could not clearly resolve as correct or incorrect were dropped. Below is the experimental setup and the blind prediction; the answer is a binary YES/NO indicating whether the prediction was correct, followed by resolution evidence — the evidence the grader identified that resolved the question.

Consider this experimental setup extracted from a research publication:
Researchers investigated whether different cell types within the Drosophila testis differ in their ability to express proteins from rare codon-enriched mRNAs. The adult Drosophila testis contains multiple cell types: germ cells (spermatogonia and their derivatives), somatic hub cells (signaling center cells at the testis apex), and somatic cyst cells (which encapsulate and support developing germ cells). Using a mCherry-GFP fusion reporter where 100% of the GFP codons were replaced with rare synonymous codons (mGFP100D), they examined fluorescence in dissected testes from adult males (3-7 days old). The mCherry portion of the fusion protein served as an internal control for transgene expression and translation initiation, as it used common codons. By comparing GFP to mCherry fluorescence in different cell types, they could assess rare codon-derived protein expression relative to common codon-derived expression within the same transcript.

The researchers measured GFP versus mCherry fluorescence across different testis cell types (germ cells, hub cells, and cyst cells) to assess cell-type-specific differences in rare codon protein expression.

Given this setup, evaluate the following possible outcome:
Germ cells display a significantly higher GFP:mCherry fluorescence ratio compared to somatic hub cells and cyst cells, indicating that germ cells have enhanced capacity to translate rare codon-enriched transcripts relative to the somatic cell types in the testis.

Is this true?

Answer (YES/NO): NO